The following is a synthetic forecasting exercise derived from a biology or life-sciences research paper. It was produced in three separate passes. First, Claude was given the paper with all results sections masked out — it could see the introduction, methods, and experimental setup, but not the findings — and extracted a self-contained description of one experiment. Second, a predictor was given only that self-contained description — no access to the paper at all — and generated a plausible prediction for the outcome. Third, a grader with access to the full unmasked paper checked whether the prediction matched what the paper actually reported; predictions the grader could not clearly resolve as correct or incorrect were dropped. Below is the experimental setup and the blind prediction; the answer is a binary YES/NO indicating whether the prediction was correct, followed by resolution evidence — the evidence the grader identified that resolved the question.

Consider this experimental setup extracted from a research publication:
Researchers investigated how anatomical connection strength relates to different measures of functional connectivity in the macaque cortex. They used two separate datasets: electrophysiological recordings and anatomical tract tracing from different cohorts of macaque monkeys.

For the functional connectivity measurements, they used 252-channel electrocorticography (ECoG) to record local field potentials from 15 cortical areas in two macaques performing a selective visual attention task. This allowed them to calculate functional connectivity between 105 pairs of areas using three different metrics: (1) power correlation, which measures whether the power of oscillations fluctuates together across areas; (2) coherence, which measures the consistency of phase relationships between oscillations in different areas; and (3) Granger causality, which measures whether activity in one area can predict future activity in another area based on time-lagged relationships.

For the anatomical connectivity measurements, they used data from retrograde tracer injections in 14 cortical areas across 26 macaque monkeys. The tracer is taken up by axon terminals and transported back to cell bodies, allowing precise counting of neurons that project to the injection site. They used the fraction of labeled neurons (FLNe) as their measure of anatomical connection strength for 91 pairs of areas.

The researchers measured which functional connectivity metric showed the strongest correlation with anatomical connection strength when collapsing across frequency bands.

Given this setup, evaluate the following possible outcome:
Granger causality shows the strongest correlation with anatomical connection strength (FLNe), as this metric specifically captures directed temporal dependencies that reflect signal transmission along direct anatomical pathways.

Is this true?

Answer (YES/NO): YES